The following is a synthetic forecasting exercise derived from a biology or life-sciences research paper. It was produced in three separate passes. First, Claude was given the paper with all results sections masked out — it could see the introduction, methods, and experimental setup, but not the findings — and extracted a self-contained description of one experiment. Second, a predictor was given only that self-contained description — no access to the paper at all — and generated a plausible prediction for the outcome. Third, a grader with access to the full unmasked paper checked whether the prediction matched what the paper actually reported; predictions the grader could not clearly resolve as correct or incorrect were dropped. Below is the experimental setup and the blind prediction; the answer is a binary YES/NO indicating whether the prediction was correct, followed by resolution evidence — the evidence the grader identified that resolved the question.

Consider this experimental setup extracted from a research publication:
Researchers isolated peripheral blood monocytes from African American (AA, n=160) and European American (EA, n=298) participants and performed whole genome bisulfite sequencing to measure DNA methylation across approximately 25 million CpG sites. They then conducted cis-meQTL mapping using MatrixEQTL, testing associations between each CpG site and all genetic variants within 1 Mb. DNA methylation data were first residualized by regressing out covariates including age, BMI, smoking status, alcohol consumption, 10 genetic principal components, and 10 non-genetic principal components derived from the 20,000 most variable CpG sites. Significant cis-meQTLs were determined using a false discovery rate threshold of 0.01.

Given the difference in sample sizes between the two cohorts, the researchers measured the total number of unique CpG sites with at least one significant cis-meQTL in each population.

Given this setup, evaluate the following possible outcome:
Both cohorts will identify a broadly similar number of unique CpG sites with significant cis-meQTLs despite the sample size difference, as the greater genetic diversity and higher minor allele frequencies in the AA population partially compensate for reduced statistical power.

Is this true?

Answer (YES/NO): NO